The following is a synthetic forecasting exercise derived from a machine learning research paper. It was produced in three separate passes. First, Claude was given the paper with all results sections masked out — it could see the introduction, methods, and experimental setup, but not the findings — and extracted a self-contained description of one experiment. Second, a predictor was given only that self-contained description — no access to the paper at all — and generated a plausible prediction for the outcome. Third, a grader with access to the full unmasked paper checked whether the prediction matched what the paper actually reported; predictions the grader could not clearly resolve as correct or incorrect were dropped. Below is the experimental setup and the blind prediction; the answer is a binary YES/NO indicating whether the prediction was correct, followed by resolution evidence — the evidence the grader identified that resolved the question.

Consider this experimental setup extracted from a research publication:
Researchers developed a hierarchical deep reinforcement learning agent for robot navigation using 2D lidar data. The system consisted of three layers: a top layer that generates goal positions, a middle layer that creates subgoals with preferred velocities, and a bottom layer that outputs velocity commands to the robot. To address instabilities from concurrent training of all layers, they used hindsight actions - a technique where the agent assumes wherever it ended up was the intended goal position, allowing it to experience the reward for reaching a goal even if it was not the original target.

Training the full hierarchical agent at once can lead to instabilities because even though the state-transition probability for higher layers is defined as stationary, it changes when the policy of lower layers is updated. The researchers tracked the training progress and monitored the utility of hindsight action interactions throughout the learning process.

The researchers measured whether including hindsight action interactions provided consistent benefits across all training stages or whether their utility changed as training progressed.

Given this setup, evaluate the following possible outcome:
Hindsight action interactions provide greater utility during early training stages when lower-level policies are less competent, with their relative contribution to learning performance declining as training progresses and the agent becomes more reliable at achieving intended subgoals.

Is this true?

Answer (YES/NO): YES